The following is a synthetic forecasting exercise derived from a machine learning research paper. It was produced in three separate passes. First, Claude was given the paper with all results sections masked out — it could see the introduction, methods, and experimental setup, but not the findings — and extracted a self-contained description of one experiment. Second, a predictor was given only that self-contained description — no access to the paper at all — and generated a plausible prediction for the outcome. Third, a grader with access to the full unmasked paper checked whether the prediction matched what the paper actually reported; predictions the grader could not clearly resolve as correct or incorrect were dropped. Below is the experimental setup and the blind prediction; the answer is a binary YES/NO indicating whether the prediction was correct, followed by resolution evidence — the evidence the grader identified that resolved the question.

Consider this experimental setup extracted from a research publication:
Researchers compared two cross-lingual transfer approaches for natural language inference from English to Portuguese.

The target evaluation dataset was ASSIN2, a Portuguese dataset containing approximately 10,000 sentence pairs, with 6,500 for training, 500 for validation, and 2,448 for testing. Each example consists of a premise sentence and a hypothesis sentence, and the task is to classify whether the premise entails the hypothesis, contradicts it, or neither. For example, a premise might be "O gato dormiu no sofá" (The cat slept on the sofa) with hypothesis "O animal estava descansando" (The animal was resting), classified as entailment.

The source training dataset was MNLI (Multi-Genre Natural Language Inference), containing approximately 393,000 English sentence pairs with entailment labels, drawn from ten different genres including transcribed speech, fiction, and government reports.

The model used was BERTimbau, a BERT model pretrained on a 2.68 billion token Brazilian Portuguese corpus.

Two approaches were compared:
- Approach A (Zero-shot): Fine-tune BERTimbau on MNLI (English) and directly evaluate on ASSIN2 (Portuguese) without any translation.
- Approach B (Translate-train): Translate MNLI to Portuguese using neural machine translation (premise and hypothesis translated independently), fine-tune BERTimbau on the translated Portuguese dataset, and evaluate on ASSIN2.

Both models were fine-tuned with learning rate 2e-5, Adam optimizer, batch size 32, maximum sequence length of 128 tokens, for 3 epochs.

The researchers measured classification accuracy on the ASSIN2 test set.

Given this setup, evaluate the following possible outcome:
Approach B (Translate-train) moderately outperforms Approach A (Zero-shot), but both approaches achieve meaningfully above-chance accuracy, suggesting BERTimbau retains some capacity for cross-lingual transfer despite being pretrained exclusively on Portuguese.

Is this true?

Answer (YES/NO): YES